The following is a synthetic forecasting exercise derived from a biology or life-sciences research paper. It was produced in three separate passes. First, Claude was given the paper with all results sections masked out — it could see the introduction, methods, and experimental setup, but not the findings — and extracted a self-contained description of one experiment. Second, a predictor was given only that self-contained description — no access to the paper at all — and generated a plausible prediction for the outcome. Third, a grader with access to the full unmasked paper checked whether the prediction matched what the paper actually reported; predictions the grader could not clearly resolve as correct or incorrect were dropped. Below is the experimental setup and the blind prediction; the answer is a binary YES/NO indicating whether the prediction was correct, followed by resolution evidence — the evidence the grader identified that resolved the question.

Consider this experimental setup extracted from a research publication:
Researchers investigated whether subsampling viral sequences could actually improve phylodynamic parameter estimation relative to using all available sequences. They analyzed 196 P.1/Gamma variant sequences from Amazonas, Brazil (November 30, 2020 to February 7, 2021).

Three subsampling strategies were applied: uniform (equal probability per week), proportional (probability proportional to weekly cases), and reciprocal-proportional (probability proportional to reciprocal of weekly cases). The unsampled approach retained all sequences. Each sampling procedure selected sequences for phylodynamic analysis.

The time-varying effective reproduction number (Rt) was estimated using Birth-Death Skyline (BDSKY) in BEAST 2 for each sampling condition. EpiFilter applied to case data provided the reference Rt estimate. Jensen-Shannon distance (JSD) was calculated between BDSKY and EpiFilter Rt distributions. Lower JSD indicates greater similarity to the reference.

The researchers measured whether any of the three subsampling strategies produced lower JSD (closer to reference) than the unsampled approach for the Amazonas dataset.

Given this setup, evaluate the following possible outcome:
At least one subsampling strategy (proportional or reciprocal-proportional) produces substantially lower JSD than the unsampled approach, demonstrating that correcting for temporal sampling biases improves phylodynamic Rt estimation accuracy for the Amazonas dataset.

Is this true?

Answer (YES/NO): NO